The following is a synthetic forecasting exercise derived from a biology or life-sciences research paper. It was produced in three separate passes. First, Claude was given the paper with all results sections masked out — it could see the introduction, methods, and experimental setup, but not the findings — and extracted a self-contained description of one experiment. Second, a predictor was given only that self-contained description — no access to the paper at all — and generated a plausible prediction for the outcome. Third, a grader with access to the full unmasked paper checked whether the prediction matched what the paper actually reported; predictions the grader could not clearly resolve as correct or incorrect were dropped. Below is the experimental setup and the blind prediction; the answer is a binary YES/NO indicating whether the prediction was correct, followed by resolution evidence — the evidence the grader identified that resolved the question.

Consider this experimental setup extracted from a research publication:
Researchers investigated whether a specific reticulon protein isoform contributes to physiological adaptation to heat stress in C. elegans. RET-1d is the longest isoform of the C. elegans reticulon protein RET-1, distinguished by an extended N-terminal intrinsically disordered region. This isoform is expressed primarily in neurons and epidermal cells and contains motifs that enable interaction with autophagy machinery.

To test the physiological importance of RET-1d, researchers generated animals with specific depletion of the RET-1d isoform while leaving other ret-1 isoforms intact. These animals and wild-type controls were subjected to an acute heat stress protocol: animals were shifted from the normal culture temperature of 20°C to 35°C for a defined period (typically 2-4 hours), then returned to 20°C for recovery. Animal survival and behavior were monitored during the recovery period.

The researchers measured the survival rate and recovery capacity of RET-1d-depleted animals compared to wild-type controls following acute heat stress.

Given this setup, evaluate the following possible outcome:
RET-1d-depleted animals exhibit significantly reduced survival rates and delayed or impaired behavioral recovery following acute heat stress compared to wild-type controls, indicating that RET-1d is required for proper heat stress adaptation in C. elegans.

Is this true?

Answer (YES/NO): NO